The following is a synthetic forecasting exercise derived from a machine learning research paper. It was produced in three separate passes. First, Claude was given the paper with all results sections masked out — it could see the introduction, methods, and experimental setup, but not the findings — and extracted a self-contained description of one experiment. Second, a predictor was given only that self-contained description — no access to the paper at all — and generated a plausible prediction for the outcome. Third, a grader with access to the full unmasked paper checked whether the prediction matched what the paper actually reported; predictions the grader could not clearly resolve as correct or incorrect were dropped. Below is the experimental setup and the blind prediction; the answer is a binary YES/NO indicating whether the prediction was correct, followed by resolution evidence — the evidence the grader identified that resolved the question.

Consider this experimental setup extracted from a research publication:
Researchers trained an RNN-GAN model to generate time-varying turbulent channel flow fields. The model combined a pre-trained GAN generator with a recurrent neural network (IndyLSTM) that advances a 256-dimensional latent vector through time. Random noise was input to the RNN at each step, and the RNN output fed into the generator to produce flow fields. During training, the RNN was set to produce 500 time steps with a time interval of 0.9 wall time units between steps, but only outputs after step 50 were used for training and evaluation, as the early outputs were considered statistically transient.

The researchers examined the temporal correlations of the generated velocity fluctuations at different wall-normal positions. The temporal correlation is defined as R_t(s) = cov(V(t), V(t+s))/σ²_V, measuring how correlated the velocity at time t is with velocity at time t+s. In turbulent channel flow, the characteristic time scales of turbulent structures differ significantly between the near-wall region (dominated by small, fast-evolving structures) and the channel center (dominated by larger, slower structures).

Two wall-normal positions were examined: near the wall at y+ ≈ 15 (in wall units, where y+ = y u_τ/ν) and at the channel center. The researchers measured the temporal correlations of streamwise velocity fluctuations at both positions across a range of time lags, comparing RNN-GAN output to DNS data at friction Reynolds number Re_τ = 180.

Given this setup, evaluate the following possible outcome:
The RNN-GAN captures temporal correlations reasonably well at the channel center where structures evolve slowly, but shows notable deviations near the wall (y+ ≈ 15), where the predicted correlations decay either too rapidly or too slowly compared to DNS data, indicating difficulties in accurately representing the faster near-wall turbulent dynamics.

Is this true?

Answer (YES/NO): NO